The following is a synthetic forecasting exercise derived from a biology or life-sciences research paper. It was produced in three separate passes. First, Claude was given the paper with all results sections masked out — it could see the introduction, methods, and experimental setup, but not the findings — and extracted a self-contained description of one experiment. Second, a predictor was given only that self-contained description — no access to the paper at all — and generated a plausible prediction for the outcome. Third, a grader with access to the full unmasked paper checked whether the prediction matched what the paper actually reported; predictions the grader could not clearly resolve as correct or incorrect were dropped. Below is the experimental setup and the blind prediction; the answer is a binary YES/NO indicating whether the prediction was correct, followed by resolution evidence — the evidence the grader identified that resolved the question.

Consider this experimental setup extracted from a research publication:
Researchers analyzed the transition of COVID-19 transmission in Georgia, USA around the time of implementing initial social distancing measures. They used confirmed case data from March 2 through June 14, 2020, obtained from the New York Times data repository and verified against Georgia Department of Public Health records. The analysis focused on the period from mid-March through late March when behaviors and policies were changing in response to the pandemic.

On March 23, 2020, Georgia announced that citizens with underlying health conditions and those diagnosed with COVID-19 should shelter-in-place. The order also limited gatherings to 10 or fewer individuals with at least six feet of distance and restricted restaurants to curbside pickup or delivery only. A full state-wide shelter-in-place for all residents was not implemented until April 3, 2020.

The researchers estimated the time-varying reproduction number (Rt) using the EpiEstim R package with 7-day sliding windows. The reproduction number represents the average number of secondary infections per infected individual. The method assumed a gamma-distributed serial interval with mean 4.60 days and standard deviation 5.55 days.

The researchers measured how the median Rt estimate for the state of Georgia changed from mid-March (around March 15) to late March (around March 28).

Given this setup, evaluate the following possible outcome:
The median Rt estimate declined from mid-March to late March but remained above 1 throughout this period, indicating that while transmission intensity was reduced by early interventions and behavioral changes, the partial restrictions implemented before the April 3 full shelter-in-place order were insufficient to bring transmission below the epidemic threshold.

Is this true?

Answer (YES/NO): YES